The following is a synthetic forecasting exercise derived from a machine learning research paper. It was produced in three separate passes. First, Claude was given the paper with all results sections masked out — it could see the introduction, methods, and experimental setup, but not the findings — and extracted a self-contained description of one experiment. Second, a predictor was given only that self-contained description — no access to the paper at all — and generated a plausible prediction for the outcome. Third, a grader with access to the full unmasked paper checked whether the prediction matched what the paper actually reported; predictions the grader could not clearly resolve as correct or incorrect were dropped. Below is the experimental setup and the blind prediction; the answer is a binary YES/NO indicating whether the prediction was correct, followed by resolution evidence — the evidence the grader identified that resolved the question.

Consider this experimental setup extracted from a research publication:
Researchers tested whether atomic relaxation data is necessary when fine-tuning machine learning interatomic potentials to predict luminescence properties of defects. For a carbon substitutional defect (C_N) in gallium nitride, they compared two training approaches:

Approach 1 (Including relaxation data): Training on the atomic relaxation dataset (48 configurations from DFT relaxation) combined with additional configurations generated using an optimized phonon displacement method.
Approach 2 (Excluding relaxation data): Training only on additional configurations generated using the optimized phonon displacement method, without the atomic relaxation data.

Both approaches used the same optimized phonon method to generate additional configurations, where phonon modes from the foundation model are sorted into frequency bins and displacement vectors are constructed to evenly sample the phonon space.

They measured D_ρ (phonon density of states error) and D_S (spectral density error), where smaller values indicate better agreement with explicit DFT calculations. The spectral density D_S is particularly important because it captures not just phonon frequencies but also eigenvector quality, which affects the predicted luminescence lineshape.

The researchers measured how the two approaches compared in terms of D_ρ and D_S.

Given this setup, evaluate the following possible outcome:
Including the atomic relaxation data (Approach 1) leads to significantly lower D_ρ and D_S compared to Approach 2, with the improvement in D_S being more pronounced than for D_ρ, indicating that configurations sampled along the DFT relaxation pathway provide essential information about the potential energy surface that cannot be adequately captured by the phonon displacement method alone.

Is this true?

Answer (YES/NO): NO